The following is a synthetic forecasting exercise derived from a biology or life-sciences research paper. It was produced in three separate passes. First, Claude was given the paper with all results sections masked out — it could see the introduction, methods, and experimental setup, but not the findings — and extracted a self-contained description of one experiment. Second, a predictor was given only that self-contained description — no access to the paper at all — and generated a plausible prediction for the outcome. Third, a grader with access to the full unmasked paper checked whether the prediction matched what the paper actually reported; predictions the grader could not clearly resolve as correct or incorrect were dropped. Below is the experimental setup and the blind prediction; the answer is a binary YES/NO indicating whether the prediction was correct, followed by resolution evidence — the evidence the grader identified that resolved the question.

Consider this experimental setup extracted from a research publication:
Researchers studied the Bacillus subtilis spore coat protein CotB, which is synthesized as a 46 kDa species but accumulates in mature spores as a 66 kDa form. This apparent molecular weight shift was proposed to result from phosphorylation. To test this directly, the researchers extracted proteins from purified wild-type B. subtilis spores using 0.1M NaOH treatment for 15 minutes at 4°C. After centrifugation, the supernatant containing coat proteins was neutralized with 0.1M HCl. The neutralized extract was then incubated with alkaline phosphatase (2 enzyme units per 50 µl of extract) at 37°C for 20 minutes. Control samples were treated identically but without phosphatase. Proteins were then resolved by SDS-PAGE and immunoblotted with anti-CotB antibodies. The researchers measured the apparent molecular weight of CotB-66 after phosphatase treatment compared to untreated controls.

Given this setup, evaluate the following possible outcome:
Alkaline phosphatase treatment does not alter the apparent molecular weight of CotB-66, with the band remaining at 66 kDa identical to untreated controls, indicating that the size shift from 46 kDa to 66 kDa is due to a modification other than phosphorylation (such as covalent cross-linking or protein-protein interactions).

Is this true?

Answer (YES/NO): NO